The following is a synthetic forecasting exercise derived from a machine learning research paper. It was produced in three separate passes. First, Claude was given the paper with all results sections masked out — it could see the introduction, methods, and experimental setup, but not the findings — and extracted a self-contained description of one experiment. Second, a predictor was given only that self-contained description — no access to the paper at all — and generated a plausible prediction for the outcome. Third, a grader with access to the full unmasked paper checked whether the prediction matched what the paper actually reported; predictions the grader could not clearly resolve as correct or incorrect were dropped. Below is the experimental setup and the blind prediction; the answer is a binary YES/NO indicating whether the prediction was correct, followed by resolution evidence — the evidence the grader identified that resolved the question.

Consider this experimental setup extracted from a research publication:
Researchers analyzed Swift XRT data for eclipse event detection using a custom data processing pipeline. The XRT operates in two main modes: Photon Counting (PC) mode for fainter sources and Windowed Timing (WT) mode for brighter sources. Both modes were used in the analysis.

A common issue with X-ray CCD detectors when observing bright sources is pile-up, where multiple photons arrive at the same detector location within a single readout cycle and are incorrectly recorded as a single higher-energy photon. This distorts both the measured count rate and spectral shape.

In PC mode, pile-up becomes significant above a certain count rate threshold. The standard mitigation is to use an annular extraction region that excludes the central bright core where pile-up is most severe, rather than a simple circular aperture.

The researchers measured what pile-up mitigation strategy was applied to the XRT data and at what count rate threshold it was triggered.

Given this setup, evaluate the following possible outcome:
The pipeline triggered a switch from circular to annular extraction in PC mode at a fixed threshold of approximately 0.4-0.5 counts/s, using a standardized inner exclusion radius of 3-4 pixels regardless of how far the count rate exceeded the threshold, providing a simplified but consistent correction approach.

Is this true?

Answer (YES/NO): NO